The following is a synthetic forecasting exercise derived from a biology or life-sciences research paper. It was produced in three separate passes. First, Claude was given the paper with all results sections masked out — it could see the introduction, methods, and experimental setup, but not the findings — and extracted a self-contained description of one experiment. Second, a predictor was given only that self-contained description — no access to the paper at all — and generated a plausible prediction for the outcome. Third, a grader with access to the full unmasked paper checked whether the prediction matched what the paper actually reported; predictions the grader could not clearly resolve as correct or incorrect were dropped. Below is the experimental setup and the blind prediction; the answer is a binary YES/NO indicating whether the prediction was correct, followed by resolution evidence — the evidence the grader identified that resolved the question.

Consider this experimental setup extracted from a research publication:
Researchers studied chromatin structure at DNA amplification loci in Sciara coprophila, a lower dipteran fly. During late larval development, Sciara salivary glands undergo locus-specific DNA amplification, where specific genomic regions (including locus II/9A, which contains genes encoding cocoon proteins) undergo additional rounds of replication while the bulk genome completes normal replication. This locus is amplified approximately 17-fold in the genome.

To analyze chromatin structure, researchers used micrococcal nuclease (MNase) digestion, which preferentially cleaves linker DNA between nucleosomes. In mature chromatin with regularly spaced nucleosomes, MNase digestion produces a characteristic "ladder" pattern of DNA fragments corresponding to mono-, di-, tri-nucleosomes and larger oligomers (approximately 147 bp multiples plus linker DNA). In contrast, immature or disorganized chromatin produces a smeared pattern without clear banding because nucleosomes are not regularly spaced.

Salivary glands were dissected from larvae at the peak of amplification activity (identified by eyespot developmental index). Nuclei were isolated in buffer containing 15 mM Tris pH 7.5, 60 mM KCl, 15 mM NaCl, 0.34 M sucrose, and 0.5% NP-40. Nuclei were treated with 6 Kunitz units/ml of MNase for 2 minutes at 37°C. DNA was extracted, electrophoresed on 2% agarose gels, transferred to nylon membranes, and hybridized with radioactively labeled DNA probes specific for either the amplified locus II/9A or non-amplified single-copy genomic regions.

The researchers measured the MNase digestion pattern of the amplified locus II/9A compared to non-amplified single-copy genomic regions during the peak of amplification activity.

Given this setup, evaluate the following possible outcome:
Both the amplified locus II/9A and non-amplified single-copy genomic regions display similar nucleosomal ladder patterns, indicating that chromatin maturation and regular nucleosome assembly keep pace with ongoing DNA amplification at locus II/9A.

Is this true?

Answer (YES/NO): NO